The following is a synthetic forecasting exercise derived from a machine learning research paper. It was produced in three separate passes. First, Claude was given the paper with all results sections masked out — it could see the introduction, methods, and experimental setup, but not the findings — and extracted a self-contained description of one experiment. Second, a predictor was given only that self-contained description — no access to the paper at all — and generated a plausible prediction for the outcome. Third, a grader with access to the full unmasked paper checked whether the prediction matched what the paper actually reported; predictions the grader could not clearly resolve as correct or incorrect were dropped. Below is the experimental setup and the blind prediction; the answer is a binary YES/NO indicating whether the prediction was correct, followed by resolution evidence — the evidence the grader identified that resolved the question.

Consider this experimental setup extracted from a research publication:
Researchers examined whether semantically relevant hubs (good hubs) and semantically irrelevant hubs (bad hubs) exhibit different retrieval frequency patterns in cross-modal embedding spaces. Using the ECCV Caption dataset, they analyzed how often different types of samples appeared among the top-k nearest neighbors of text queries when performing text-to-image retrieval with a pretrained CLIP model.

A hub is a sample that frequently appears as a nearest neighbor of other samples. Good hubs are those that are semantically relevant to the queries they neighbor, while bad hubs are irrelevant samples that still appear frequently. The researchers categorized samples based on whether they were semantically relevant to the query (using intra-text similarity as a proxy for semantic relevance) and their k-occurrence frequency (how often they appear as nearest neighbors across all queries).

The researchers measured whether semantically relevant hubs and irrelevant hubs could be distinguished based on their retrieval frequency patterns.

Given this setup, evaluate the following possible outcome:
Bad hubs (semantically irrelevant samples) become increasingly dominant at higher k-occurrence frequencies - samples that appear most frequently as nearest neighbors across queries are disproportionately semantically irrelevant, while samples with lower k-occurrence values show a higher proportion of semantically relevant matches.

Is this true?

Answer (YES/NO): YES